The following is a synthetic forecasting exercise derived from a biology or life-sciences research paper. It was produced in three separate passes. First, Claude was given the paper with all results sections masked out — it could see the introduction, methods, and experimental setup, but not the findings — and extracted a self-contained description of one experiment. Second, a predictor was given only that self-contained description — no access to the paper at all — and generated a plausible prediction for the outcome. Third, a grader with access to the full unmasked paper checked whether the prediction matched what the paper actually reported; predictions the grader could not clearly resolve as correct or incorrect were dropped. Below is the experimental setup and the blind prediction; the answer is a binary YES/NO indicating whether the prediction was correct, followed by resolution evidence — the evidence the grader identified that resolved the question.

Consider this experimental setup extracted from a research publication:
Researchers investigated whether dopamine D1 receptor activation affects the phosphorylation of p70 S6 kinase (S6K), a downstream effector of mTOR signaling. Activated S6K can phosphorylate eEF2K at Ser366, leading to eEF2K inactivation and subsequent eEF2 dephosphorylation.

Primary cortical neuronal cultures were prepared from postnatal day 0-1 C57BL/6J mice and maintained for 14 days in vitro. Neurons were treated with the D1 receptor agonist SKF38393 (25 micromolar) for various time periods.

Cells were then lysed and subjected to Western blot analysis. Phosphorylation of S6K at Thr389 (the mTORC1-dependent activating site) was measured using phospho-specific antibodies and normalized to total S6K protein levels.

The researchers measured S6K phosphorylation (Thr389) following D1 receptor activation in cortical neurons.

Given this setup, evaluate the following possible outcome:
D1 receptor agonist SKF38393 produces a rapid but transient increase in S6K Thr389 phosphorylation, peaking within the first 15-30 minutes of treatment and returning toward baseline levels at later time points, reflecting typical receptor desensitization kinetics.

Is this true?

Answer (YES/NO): YES